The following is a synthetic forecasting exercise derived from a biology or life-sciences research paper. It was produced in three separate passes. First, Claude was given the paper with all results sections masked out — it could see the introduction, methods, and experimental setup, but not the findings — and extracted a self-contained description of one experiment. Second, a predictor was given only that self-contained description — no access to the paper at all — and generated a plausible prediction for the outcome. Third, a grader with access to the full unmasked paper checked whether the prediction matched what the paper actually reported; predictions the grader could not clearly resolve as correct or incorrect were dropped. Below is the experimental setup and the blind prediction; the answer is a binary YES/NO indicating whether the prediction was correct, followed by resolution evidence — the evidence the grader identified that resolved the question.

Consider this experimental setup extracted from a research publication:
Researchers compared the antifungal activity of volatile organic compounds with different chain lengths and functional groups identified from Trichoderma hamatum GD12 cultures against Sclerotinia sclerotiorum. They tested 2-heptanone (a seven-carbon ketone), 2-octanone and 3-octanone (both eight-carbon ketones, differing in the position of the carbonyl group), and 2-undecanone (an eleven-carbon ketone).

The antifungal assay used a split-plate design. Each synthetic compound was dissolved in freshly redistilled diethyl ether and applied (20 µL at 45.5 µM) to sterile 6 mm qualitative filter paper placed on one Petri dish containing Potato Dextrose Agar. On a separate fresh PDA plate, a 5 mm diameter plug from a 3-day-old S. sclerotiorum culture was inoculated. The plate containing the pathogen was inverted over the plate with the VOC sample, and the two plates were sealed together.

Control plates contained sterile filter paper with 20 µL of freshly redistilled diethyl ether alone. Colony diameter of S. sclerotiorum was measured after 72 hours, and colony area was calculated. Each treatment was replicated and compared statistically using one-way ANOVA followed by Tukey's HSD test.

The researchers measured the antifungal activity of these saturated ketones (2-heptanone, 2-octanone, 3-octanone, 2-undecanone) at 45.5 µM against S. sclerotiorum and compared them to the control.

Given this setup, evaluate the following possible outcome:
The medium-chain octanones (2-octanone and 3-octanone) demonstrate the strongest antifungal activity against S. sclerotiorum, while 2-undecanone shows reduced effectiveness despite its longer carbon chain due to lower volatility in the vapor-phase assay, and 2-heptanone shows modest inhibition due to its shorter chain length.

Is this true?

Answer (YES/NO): NO